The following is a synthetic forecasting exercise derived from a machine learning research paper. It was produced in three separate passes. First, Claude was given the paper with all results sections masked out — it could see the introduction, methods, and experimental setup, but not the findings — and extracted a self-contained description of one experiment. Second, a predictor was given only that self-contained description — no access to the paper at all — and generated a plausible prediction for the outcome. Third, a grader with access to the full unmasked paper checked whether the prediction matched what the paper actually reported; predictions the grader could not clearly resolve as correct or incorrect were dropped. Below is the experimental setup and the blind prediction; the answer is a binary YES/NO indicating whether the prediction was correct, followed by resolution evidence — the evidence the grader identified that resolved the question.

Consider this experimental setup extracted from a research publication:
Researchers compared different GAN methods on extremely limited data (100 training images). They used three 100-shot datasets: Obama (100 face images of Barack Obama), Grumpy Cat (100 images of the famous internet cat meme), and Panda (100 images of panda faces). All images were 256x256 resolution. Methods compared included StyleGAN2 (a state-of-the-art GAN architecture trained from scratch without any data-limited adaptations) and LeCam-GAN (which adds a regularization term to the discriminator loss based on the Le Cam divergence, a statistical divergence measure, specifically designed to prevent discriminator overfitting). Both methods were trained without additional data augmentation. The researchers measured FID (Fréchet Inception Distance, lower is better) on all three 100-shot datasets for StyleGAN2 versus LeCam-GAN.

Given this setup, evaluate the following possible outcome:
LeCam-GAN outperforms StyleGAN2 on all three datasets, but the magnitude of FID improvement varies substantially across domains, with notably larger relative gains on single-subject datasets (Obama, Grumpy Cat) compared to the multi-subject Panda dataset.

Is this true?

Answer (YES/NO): NO